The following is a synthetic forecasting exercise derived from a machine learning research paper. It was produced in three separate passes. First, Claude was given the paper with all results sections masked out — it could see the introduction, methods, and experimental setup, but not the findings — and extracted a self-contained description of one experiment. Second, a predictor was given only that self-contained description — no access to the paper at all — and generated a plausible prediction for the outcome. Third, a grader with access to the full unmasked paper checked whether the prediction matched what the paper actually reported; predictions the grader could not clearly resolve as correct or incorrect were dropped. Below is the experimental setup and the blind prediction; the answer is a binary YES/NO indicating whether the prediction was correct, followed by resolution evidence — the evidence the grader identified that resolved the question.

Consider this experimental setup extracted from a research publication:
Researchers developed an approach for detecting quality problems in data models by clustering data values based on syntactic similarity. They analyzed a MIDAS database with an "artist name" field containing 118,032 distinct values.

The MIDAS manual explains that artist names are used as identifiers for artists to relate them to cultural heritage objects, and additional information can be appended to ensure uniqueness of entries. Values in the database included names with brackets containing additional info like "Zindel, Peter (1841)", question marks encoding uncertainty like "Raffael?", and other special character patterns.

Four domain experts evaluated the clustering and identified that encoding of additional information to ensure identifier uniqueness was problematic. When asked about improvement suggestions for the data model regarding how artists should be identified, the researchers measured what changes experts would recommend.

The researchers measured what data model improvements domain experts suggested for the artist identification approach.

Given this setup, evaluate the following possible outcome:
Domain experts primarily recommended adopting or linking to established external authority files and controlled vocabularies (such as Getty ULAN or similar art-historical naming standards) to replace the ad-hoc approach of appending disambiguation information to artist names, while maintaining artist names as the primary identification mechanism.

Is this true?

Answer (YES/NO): NO